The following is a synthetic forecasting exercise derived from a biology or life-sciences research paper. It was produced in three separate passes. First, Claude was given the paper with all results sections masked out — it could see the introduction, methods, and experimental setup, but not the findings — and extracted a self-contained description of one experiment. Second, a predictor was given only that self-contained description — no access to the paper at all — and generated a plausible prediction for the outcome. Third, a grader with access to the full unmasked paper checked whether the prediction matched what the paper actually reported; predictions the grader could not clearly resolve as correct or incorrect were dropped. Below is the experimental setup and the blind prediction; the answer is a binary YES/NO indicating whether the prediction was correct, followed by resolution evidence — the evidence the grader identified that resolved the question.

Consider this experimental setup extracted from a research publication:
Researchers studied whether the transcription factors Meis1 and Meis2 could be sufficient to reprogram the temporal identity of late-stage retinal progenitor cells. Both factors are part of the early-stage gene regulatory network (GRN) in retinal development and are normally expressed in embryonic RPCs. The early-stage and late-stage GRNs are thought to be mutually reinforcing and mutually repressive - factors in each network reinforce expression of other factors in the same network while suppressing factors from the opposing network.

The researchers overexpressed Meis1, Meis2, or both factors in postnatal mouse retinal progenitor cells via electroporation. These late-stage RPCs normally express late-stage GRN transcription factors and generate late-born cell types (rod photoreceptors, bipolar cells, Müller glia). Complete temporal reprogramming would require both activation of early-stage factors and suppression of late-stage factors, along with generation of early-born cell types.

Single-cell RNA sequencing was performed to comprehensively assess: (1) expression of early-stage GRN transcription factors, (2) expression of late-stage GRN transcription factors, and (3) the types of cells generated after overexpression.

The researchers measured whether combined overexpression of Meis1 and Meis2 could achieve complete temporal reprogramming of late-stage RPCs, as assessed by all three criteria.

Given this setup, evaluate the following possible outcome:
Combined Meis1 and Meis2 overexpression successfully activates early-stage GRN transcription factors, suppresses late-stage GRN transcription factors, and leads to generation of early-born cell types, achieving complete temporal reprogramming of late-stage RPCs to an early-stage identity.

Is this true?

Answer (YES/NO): NO